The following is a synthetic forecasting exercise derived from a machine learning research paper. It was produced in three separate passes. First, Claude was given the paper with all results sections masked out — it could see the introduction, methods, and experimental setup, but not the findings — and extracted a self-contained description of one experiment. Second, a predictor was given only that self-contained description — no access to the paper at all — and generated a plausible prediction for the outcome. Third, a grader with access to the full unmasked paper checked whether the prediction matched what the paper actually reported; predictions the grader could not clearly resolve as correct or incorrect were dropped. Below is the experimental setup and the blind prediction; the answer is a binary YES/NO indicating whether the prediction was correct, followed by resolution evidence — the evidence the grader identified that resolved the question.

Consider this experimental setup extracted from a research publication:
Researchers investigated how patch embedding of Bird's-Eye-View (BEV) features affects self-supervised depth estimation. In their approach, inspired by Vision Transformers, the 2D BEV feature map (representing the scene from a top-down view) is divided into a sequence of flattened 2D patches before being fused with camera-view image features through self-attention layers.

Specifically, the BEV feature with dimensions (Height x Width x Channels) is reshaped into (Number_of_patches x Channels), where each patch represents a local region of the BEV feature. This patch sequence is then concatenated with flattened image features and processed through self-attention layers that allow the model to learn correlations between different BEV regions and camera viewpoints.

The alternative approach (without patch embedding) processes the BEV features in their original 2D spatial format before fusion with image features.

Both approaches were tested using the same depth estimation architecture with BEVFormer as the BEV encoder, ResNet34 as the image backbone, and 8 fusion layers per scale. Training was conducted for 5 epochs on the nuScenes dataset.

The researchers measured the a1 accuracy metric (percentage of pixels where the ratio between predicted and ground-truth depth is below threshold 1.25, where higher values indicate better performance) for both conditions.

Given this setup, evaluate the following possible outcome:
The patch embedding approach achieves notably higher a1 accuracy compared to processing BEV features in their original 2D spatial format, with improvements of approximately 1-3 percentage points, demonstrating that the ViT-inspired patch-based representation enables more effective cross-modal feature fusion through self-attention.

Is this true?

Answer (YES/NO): NO